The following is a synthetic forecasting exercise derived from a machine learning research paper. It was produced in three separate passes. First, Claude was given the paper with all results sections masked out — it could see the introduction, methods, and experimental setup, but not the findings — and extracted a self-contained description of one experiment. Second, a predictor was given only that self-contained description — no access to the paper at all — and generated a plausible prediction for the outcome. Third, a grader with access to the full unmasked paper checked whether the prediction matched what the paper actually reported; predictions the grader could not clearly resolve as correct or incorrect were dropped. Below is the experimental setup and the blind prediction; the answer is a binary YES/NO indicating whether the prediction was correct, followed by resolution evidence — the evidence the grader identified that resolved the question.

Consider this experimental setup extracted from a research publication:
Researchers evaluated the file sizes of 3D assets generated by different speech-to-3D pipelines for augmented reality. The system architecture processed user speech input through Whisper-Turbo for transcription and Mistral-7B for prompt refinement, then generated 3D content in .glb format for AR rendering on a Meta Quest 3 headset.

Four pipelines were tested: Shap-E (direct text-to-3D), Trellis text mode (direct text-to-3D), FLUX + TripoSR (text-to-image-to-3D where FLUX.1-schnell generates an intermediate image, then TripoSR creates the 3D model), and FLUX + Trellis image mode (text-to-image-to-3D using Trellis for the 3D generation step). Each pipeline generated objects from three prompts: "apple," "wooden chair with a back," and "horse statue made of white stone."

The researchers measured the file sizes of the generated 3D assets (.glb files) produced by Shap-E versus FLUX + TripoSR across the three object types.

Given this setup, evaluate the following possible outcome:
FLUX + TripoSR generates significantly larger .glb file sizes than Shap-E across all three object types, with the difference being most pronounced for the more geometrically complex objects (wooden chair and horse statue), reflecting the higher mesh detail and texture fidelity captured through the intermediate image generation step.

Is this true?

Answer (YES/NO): NO